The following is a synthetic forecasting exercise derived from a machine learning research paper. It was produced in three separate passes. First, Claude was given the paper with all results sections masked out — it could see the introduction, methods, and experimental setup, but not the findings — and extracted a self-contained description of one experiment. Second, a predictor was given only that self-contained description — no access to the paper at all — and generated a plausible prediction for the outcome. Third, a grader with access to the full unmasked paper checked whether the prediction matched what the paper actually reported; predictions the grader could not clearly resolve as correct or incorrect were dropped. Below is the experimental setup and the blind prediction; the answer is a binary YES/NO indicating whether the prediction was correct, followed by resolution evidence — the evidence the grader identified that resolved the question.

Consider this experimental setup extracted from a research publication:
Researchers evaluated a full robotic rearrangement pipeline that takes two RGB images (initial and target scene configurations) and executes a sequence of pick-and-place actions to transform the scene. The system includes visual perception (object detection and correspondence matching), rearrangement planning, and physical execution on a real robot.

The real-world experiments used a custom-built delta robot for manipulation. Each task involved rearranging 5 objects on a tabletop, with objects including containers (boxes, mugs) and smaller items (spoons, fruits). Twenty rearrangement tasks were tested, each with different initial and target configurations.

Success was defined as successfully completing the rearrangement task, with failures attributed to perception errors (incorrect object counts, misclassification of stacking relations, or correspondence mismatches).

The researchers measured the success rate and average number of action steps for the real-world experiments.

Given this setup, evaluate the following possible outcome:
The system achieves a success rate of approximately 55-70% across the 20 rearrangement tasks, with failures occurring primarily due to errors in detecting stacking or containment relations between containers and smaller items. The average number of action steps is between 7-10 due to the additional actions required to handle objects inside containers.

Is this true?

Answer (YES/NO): NO